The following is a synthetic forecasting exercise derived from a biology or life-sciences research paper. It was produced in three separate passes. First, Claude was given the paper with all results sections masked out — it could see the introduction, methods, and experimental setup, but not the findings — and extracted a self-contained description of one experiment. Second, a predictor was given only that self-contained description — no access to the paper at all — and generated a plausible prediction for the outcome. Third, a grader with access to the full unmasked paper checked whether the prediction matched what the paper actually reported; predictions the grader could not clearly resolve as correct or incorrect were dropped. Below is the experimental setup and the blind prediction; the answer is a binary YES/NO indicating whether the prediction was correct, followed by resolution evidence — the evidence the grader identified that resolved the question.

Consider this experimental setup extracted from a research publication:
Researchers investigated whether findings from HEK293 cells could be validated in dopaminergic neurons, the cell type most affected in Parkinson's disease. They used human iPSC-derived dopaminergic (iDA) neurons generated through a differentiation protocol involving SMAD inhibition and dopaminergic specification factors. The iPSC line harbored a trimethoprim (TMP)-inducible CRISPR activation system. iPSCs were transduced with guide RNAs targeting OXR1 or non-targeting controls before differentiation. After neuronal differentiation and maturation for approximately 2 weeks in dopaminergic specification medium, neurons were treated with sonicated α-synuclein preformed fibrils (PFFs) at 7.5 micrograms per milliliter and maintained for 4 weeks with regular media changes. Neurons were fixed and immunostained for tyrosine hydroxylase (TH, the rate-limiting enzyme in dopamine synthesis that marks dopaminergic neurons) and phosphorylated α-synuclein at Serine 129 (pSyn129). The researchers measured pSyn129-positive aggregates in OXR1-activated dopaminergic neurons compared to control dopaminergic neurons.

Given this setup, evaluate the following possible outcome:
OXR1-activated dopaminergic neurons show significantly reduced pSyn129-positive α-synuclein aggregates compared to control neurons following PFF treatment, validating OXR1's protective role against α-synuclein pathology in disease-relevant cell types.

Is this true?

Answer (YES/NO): NO